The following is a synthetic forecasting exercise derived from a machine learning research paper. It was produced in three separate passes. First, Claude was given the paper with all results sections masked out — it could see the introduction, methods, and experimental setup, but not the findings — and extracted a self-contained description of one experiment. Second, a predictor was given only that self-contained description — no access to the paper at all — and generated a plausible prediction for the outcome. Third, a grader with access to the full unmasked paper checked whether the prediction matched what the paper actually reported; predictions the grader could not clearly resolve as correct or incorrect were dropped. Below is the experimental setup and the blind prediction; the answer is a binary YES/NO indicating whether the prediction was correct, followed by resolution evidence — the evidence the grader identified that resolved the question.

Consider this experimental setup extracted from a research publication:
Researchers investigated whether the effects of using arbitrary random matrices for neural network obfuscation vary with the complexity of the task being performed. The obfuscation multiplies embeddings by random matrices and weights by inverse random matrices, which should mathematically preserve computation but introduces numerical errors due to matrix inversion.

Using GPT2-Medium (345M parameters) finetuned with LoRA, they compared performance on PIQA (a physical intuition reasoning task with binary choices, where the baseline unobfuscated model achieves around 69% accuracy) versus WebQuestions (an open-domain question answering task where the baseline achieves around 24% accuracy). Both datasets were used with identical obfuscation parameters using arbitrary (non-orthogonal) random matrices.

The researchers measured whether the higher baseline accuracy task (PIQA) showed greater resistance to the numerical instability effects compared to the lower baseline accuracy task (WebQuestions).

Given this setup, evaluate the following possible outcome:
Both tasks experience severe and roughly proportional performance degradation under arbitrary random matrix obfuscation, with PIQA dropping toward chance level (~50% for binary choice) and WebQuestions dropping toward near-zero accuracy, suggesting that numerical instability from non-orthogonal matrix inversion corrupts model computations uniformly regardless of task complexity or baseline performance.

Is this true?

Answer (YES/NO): YES